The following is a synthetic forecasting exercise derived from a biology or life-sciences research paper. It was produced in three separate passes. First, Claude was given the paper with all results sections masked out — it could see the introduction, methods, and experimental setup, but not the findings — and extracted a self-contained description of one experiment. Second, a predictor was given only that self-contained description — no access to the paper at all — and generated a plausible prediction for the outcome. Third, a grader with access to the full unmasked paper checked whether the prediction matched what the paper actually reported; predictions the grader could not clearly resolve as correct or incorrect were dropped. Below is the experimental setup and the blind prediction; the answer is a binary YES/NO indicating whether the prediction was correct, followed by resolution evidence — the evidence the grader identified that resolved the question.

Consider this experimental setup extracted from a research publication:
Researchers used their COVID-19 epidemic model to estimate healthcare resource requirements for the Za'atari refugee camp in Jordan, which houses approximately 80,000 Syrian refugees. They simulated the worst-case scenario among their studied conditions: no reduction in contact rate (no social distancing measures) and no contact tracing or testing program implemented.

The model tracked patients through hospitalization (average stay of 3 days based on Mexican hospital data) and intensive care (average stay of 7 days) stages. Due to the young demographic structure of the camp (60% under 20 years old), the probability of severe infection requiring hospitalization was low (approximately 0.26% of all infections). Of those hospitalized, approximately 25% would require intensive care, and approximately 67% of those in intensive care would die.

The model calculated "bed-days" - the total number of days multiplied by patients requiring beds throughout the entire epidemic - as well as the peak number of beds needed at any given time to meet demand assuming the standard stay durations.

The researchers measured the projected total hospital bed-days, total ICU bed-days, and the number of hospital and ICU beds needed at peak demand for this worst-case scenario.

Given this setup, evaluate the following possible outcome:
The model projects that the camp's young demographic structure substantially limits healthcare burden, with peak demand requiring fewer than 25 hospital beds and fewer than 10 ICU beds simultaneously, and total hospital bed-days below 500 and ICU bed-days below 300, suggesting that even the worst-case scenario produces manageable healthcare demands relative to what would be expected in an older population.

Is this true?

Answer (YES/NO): NO